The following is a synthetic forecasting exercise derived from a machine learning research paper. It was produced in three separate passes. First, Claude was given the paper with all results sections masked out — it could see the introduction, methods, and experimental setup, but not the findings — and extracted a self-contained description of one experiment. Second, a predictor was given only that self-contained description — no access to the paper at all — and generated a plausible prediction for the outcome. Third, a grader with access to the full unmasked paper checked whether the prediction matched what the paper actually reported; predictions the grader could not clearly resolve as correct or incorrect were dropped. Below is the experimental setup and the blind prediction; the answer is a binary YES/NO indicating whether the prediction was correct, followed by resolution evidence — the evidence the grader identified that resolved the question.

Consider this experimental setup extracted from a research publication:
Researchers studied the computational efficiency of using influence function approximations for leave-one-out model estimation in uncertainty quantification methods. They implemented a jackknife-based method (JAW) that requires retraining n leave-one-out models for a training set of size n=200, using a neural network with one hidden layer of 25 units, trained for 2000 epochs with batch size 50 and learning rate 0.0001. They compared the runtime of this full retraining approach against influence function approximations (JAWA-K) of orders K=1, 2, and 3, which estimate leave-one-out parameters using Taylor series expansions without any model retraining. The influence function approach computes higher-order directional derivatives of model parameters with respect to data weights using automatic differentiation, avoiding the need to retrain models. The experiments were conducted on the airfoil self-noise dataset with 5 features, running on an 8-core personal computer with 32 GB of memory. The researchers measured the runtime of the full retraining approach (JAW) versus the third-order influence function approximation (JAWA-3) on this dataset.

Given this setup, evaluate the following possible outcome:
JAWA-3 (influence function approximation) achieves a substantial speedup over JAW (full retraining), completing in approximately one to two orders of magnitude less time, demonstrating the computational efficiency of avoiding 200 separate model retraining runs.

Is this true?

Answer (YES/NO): YES